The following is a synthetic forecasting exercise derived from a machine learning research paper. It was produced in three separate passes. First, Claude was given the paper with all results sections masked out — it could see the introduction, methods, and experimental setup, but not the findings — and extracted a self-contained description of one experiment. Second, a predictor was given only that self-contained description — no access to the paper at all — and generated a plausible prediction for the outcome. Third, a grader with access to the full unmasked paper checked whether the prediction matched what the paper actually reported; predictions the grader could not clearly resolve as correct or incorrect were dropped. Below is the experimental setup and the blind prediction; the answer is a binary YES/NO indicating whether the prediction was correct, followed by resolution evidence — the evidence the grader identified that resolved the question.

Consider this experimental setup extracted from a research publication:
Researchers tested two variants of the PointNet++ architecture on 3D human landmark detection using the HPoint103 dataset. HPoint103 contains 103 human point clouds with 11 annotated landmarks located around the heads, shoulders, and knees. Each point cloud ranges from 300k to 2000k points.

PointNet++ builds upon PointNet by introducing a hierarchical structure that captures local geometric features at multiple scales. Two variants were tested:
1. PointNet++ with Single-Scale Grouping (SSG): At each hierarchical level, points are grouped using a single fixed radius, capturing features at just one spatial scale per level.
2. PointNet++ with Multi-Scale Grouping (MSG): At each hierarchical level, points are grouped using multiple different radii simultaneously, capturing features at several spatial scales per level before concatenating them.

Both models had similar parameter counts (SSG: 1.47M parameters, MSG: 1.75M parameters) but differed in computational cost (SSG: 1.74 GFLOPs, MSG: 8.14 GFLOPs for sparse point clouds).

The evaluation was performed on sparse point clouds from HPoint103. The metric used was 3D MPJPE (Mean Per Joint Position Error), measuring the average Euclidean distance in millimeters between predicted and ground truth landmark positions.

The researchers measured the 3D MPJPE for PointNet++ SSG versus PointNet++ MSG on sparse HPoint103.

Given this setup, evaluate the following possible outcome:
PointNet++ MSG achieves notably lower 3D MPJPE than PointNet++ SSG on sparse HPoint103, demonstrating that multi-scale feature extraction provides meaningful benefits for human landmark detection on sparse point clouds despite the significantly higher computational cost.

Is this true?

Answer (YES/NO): NO